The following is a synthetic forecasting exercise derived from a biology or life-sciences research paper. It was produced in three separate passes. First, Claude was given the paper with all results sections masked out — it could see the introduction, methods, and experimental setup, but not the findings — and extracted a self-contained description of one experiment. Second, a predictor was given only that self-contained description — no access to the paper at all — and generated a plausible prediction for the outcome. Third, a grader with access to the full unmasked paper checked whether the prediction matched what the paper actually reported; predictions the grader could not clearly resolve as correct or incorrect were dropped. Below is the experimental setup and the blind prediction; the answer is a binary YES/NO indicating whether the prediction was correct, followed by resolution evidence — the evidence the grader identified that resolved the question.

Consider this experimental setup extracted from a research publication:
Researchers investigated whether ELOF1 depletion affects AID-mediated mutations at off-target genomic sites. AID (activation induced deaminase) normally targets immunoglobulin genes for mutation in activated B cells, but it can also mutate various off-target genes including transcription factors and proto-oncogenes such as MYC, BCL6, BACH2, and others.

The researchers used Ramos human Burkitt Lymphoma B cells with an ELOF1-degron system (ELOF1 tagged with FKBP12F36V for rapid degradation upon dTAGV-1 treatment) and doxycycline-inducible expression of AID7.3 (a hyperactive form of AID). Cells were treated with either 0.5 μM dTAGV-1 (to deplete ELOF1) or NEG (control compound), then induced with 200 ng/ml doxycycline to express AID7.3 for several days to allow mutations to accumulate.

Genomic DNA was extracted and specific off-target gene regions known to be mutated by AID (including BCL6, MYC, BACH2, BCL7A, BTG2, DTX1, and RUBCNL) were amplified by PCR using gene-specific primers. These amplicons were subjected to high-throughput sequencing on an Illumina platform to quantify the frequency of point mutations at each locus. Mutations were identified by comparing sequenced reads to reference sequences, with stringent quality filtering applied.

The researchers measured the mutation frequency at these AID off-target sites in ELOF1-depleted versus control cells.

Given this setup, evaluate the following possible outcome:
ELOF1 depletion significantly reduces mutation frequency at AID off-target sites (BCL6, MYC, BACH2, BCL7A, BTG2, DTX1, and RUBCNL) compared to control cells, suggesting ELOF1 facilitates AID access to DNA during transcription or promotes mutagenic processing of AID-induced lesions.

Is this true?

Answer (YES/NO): NO